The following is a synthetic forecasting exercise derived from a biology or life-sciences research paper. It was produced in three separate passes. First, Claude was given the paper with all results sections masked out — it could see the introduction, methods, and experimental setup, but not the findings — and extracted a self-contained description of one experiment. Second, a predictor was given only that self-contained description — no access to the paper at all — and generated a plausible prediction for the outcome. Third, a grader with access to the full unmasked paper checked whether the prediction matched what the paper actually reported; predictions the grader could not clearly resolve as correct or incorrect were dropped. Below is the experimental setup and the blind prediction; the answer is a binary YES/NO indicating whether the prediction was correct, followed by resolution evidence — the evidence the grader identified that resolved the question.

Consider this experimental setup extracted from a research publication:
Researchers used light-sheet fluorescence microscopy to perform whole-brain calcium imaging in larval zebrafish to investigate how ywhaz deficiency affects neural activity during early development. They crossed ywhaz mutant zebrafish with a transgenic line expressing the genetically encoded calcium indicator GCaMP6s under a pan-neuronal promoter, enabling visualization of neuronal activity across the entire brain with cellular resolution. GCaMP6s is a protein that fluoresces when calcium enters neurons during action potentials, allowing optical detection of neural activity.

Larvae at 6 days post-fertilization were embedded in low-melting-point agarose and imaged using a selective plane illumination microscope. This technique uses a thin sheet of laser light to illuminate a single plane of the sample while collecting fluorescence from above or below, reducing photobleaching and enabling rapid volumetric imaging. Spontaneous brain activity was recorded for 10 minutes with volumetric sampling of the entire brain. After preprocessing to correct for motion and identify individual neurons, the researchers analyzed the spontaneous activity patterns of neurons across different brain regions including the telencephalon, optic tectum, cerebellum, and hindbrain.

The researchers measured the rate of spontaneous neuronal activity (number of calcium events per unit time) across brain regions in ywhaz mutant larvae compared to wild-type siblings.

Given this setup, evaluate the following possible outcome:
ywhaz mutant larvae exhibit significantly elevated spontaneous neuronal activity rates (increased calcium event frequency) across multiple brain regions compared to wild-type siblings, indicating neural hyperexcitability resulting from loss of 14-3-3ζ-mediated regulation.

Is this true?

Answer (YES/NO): NO